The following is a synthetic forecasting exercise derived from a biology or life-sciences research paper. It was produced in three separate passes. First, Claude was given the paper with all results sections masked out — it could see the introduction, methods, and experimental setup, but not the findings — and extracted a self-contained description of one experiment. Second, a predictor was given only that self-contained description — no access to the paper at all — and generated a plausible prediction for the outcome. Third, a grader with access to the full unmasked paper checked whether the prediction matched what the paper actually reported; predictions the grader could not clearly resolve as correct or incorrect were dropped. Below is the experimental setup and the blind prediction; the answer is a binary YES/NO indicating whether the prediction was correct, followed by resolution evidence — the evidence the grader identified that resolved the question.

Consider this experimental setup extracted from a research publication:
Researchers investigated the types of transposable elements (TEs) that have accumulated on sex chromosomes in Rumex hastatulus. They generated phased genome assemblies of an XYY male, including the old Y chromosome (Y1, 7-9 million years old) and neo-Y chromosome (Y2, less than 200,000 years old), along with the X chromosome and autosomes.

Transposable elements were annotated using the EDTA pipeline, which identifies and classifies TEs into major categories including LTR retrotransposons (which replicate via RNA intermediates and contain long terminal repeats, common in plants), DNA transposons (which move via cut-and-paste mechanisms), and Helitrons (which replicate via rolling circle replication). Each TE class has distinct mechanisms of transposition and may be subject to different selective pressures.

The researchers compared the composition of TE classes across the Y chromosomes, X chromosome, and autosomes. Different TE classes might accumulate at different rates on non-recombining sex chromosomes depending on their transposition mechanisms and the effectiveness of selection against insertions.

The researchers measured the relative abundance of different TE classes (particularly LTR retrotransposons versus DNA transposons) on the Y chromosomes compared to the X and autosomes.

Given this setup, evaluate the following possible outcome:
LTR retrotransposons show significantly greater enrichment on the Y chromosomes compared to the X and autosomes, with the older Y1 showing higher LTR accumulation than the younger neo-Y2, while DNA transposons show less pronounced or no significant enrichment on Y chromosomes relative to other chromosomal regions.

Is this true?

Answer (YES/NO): NO